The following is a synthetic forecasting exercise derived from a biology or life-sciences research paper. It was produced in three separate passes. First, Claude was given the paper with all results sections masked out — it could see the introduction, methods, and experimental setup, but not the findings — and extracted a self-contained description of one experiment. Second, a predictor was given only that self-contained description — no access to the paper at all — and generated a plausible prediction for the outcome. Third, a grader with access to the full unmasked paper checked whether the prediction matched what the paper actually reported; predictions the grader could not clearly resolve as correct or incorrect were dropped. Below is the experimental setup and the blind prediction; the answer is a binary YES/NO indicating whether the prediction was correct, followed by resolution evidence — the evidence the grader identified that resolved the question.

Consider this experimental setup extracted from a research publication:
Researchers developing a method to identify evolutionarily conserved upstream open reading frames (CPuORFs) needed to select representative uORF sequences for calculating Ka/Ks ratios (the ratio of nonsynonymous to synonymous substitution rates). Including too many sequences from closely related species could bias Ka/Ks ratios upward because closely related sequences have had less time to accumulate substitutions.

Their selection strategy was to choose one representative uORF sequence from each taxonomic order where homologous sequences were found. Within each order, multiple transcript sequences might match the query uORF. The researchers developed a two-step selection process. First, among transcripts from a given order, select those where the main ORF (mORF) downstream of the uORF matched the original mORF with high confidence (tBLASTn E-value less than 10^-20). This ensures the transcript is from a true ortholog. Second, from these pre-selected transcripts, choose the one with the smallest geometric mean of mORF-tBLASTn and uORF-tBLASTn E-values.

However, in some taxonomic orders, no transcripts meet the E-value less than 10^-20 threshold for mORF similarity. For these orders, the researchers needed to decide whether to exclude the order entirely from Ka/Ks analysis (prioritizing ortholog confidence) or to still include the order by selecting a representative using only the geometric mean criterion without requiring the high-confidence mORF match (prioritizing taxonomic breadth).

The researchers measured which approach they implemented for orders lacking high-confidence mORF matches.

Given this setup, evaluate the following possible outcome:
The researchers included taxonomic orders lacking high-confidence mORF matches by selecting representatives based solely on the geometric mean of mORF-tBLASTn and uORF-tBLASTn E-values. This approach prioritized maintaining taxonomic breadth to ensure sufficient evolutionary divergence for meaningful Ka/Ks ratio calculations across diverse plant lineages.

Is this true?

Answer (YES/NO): YES